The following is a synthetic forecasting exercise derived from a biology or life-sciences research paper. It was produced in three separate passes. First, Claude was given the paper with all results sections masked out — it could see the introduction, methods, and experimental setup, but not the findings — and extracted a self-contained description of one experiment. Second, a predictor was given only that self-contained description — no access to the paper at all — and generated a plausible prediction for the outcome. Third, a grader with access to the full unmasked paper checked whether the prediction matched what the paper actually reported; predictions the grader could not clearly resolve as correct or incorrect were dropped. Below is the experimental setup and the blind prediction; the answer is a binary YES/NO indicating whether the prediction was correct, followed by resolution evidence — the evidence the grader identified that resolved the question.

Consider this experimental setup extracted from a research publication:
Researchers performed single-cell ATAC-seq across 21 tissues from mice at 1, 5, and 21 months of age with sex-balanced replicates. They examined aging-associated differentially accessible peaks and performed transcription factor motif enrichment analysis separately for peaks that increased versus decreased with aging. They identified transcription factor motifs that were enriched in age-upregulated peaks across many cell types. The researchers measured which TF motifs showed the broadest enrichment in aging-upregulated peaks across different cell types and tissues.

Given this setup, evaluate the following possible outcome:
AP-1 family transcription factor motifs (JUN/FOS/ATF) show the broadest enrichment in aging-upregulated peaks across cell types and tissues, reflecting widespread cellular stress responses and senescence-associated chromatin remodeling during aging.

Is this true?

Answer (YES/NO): NO